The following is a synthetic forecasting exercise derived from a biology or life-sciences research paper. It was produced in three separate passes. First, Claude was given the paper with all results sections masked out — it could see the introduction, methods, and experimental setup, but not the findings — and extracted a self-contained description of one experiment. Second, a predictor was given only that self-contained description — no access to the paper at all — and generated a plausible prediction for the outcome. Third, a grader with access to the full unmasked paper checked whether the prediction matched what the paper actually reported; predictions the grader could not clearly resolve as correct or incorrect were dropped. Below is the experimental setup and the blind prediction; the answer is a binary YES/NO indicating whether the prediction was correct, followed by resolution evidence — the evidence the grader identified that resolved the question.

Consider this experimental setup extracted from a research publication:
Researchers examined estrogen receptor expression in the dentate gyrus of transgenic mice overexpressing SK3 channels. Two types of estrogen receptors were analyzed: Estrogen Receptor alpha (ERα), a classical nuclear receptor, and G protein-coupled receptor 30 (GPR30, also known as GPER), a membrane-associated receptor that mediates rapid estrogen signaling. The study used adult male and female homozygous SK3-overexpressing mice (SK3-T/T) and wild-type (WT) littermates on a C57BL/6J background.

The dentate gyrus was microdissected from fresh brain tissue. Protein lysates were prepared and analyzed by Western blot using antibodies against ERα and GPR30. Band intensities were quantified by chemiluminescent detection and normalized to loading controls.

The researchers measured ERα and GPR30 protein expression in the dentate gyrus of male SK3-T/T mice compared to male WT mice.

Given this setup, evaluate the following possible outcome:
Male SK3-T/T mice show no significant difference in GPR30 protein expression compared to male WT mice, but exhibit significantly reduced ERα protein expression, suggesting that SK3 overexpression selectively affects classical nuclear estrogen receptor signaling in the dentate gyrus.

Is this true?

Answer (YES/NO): NO